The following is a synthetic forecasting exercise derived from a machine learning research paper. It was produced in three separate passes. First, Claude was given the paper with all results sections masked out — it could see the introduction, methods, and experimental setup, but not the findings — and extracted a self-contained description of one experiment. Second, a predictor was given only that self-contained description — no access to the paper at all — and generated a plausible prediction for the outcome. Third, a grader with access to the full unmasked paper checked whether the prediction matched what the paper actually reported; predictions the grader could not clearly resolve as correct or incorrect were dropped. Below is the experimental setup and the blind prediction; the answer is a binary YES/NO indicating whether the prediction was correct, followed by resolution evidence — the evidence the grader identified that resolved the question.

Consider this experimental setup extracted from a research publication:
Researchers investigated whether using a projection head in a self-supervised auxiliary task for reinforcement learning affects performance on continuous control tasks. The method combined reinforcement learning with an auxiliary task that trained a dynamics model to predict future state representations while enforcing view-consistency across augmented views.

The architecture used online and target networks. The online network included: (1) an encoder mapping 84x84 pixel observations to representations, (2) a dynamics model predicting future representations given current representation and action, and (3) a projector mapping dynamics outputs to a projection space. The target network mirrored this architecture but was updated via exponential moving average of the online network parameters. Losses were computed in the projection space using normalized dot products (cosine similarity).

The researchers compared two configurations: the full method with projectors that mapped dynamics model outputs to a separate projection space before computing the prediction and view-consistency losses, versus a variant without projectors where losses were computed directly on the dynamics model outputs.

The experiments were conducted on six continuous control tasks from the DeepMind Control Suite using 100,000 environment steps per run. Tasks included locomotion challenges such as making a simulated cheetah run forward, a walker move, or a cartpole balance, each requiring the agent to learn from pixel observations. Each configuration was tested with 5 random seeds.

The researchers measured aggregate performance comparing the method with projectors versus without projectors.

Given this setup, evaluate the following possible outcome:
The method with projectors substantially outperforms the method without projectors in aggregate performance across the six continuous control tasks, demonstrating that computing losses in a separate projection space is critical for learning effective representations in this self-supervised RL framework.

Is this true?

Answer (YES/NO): NO